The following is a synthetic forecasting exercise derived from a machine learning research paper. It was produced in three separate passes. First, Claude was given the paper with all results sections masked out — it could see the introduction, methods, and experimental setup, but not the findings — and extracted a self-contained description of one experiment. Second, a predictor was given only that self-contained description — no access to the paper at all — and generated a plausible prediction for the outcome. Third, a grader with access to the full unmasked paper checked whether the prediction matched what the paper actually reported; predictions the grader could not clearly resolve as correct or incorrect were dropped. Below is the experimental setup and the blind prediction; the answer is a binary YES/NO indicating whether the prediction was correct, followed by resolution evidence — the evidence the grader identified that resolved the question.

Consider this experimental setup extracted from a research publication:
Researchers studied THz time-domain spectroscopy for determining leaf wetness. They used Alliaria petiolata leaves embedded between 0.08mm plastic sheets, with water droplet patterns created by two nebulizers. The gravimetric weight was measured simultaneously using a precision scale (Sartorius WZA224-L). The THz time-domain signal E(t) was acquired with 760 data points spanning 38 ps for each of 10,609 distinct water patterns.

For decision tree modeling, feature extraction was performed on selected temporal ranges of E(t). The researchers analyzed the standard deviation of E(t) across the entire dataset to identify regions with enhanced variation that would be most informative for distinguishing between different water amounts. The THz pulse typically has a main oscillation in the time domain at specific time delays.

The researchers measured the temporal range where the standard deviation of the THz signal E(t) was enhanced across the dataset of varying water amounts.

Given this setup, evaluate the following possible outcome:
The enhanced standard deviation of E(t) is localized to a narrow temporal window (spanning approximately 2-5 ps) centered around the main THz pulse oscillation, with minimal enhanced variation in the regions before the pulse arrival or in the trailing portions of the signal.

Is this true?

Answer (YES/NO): NO